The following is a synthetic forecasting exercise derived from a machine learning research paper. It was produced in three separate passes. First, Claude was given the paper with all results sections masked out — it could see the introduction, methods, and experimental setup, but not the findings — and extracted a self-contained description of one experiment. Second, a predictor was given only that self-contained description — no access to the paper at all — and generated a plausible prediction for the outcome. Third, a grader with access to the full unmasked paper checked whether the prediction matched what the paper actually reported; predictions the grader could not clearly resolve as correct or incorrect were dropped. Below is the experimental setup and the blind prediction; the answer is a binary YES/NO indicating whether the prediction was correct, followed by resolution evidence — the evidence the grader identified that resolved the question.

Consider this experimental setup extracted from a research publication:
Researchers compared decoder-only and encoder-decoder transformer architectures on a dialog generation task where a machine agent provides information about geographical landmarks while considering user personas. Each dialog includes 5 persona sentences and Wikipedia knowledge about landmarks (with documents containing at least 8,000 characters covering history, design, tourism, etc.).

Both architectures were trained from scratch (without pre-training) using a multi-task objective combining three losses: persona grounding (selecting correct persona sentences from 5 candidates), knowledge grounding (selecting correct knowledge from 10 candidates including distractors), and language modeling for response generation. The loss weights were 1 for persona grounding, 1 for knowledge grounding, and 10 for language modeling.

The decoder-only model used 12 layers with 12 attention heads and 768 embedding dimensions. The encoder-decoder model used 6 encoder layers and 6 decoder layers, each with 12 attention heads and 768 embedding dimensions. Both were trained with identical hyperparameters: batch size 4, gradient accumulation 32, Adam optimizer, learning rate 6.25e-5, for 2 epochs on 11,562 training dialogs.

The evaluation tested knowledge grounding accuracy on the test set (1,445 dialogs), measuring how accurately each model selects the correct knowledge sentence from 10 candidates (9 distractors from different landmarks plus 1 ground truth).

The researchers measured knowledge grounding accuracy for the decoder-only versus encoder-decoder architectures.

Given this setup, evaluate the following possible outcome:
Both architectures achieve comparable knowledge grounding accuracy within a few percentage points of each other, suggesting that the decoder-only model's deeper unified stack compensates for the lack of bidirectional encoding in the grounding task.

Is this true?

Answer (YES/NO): YES